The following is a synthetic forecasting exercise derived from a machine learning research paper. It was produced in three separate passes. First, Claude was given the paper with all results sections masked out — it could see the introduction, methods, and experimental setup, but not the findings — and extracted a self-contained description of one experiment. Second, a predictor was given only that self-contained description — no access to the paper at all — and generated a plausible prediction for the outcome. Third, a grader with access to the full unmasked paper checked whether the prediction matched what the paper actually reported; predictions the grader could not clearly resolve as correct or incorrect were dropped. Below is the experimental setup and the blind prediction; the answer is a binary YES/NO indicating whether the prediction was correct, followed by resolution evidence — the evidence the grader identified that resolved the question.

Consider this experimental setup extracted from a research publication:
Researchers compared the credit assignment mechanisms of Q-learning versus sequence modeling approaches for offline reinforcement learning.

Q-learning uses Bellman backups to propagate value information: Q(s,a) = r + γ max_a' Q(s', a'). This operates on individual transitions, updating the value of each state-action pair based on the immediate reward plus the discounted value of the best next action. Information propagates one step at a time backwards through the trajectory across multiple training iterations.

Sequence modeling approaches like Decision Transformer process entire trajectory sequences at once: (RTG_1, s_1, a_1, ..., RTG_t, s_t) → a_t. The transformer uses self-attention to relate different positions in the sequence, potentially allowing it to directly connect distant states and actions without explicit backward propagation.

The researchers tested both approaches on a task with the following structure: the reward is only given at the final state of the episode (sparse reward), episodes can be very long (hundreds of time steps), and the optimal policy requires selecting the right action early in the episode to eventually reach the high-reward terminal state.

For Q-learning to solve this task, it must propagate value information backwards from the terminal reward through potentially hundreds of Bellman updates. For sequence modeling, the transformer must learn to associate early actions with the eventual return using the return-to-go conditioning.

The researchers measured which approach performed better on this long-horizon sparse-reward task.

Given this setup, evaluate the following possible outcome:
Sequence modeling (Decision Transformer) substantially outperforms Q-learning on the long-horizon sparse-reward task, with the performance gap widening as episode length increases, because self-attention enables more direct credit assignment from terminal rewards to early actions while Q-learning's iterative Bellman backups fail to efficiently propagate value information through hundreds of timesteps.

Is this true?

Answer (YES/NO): YES